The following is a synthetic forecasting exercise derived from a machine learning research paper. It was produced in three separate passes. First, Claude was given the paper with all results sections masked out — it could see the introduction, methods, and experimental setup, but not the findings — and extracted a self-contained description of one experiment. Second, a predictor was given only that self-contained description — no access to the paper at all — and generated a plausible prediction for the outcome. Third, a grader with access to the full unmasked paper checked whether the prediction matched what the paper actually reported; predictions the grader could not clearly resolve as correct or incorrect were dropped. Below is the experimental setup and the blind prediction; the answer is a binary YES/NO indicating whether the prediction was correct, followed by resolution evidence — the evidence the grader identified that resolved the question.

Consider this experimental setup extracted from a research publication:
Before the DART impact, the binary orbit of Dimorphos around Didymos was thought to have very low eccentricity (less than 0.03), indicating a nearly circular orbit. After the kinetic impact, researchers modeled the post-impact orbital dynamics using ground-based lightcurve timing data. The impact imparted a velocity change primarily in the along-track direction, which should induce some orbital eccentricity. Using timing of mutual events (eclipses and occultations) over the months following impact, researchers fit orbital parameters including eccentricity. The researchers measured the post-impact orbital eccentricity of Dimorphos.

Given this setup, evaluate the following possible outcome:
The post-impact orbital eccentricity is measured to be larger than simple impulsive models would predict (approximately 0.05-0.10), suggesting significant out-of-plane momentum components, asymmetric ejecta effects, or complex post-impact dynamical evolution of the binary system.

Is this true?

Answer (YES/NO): NO